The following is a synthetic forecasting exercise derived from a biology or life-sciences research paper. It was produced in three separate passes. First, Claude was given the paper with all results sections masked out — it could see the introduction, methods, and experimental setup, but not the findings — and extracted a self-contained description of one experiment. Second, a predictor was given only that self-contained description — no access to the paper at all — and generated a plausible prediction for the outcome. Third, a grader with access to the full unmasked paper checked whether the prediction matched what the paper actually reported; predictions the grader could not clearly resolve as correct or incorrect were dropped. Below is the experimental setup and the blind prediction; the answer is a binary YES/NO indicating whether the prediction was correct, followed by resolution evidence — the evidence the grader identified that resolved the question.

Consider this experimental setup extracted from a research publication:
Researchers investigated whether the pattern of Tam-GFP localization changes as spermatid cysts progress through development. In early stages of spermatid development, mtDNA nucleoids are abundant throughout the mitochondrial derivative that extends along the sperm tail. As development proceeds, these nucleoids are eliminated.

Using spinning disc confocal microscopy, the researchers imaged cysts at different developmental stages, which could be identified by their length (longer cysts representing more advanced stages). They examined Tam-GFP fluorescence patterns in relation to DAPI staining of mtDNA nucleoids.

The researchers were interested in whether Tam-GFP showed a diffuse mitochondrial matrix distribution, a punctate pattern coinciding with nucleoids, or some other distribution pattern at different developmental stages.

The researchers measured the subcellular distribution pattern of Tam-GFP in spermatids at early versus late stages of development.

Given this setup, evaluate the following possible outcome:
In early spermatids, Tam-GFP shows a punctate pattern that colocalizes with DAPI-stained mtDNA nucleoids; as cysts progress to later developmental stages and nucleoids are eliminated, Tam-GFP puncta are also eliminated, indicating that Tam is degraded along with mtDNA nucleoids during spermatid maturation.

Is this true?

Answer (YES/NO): NO